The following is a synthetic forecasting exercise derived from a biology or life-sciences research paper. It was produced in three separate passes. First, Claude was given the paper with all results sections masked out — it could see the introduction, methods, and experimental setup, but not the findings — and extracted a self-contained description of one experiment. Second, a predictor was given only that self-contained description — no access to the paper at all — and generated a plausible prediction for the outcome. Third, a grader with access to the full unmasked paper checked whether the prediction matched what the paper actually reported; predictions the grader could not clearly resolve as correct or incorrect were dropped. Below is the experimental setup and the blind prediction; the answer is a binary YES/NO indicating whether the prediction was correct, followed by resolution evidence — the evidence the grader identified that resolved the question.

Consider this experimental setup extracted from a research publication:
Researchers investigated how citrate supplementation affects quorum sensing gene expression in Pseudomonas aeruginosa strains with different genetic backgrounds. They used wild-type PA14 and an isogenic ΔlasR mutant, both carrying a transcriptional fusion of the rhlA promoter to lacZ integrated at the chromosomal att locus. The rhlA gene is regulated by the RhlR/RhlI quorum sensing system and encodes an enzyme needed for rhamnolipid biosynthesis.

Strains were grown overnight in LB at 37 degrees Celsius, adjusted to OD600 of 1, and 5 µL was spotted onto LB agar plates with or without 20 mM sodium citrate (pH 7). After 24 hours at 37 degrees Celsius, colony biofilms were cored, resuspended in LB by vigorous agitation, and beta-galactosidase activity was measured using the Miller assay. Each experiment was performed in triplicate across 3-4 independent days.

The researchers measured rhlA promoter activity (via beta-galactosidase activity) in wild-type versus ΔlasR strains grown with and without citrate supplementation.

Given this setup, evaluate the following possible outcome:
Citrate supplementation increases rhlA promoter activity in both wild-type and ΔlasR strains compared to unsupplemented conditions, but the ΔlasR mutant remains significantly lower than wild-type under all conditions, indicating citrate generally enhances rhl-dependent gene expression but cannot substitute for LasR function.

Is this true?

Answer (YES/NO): NO